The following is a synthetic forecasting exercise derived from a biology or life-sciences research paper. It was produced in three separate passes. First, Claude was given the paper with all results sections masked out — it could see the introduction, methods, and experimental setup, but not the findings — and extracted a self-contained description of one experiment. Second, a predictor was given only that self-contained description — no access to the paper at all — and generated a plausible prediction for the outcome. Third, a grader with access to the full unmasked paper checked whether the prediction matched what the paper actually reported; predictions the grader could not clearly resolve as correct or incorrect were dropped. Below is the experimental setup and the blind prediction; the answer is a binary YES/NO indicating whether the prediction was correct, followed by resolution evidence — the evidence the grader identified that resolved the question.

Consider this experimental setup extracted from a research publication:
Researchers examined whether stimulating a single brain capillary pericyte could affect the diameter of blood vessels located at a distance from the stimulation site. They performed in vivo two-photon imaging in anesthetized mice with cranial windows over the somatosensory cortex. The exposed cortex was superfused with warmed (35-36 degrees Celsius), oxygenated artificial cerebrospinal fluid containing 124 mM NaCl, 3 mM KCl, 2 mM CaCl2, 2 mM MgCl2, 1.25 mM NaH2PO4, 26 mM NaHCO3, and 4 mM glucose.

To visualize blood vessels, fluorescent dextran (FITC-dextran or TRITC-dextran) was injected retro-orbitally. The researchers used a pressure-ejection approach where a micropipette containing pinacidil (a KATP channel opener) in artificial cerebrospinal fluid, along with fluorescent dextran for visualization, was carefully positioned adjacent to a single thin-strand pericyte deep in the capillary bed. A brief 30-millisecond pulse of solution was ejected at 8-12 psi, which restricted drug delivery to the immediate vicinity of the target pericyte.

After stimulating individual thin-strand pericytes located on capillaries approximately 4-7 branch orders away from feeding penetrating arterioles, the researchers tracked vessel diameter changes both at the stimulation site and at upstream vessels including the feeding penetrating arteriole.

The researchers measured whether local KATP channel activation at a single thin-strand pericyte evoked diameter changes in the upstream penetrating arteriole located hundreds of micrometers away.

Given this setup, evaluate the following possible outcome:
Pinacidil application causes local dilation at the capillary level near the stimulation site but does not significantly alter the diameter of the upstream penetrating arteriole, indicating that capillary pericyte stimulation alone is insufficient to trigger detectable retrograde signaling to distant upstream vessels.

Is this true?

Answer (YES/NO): NO